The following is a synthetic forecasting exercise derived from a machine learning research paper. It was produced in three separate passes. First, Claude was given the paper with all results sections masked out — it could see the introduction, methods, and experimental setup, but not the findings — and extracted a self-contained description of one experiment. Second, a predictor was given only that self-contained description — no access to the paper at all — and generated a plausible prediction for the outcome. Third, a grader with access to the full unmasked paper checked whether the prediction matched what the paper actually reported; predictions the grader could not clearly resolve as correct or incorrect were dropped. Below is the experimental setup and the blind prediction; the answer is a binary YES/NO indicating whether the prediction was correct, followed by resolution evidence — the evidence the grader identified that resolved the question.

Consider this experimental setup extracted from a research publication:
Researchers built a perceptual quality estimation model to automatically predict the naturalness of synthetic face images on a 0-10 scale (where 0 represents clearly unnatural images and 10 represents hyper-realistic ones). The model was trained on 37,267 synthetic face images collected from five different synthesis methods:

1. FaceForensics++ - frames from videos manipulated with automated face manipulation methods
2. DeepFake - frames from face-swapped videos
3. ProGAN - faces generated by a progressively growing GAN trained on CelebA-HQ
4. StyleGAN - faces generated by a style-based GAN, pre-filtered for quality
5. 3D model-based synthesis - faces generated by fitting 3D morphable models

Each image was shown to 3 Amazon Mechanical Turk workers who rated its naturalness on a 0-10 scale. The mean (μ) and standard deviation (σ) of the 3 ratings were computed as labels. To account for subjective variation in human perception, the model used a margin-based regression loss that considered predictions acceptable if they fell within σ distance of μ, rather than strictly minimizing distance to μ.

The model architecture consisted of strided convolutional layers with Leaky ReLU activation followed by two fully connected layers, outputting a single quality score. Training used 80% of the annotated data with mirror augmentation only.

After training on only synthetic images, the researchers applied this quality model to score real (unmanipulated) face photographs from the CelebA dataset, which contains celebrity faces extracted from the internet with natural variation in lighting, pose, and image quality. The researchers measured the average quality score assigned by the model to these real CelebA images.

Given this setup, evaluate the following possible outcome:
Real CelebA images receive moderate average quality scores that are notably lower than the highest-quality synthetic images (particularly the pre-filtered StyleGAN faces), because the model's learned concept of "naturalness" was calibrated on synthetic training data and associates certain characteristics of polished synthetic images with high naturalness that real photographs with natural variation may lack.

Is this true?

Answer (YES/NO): NO